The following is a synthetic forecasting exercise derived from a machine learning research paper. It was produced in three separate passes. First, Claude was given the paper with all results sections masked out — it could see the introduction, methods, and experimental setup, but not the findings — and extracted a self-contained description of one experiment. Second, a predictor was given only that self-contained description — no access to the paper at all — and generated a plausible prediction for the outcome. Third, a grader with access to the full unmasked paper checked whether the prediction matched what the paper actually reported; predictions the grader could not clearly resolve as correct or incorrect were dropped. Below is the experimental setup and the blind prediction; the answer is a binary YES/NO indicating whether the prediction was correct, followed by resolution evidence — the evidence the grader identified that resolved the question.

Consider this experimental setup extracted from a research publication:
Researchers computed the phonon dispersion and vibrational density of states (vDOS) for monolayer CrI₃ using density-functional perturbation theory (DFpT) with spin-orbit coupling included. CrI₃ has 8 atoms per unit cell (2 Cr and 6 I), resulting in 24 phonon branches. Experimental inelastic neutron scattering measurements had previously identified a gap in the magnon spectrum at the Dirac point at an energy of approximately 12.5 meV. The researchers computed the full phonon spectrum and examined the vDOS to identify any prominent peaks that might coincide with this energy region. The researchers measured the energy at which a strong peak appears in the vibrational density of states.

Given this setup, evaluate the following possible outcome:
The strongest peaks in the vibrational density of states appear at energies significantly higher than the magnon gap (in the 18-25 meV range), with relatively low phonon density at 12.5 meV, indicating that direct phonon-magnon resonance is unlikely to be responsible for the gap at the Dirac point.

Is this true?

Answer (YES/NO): NO